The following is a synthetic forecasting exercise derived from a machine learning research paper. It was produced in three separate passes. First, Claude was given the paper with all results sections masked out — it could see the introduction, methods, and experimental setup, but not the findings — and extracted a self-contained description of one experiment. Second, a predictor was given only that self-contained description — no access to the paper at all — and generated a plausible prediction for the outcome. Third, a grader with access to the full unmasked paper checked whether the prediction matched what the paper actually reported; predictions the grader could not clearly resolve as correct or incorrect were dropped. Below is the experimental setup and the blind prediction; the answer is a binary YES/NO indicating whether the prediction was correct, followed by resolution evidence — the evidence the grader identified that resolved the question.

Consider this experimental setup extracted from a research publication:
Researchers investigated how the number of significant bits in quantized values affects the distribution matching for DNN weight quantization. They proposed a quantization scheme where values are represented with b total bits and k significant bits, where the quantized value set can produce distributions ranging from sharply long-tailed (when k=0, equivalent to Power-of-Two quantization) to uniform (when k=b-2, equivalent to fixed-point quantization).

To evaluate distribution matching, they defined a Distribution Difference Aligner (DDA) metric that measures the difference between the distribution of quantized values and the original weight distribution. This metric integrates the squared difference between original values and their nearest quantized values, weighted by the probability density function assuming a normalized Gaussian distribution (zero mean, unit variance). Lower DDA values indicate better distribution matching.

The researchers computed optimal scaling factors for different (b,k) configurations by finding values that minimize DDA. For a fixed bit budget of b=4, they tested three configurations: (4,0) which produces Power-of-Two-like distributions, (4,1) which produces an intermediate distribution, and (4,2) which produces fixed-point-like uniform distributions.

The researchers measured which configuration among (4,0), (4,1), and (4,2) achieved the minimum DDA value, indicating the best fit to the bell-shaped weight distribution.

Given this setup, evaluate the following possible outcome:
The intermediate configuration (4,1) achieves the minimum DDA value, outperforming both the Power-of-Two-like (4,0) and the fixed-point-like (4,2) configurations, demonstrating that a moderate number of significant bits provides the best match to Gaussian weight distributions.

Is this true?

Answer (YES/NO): YES